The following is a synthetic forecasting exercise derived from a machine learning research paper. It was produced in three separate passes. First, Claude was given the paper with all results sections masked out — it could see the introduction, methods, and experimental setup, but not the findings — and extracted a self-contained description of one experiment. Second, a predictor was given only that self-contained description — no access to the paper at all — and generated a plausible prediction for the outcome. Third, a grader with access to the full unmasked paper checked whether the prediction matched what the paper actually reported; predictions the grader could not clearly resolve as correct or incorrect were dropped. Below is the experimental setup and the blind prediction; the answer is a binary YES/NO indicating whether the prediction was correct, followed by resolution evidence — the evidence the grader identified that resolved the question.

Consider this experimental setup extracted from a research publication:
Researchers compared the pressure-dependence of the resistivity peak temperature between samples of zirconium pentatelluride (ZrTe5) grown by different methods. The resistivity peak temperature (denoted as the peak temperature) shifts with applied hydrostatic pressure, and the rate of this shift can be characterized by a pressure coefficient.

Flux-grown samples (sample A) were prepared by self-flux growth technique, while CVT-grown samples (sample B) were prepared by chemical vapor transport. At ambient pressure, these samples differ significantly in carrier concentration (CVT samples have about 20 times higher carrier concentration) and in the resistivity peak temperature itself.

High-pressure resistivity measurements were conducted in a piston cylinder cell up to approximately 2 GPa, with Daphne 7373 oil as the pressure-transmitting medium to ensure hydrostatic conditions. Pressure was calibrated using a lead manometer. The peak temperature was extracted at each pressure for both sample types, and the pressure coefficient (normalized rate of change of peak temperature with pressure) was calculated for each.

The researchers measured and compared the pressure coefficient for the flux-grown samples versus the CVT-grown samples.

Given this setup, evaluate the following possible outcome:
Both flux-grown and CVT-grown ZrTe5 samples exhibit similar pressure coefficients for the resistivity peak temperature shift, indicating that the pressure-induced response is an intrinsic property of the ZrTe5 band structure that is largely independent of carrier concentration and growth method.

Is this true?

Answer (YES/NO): NO